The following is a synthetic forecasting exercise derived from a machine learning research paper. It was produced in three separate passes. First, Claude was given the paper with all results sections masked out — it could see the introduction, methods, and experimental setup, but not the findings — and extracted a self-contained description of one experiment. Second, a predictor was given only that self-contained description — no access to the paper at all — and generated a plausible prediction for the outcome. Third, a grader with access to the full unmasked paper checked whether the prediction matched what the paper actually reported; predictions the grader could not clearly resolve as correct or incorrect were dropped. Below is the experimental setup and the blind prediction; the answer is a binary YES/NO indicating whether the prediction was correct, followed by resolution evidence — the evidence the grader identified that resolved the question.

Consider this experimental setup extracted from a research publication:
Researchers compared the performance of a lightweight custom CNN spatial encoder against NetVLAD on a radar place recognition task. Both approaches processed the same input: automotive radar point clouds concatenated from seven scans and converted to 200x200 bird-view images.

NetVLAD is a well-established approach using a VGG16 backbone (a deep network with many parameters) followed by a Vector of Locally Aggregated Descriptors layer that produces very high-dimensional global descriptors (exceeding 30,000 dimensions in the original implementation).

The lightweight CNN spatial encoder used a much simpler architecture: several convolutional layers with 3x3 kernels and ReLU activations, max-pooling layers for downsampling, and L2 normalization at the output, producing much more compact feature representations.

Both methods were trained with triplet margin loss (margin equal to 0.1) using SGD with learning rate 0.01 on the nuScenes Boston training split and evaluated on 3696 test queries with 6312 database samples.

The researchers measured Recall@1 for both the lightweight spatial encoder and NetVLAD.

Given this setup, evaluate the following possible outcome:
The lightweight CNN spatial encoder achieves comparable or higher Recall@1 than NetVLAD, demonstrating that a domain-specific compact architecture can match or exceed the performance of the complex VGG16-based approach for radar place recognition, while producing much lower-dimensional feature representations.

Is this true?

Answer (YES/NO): YES